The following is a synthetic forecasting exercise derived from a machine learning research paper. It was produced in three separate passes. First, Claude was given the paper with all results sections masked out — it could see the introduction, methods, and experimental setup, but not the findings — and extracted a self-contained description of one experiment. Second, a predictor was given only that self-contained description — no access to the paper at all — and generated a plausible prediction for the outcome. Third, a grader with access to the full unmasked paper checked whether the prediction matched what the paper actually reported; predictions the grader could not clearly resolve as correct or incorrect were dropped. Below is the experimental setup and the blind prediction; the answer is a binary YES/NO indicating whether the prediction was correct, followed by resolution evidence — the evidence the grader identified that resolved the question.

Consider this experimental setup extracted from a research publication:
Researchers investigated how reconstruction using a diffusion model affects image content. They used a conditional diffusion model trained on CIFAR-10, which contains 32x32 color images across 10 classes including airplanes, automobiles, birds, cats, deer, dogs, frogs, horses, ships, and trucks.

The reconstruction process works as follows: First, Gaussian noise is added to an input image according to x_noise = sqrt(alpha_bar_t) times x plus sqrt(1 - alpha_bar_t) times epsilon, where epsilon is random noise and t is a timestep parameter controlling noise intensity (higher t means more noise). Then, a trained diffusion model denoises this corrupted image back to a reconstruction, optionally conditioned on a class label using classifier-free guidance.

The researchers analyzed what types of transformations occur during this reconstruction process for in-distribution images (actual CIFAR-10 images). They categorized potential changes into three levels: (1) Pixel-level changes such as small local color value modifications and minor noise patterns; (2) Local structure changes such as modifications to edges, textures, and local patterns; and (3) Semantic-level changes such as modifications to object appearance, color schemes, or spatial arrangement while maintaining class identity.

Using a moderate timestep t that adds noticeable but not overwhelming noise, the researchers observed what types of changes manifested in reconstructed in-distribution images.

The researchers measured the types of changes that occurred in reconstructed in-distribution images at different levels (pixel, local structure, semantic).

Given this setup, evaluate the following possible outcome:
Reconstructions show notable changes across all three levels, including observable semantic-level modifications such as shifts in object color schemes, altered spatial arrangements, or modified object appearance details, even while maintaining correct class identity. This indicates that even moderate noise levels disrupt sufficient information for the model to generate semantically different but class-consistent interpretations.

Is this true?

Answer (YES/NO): YES